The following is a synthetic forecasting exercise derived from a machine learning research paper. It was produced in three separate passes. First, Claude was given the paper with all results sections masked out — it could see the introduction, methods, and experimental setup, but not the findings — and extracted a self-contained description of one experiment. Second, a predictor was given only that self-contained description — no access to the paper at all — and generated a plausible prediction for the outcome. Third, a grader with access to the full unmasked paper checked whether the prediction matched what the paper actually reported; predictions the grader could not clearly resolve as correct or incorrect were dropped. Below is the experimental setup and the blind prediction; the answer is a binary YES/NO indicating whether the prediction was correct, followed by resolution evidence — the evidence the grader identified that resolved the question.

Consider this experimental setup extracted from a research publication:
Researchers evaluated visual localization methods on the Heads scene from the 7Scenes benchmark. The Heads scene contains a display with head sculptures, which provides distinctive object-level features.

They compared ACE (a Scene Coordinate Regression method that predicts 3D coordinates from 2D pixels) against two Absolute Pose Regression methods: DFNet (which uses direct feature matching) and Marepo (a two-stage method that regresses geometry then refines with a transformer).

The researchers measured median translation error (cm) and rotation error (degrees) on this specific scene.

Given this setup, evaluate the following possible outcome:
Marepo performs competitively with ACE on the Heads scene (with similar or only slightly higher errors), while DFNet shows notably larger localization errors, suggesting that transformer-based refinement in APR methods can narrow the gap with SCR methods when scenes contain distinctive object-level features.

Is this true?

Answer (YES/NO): NO